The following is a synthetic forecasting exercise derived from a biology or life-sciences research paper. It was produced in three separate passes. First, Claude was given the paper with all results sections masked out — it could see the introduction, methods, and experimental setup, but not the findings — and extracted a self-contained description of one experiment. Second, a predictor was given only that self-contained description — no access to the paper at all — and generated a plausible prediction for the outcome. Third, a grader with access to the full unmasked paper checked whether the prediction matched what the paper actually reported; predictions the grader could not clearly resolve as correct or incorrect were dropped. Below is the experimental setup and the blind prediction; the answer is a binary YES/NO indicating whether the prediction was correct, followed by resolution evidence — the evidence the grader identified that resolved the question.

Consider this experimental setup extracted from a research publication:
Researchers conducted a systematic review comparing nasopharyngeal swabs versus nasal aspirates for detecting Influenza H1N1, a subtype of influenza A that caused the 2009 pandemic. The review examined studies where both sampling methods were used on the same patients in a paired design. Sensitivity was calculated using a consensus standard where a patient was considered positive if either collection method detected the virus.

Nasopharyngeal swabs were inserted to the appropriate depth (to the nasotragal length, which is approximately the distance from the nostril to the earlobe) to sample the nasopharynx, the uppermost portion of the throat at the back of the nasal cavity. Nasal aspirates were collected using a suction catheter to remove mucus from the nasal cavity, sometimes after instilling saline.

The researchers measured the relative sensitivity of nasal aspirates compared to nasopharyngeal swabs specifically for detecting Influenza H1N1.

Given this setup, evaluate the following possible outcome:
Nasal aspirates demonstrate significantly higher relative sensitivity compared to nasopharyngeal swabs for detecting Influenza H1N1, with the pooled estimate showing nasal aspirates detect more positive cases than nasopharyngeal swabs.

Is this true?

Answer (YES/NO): NO